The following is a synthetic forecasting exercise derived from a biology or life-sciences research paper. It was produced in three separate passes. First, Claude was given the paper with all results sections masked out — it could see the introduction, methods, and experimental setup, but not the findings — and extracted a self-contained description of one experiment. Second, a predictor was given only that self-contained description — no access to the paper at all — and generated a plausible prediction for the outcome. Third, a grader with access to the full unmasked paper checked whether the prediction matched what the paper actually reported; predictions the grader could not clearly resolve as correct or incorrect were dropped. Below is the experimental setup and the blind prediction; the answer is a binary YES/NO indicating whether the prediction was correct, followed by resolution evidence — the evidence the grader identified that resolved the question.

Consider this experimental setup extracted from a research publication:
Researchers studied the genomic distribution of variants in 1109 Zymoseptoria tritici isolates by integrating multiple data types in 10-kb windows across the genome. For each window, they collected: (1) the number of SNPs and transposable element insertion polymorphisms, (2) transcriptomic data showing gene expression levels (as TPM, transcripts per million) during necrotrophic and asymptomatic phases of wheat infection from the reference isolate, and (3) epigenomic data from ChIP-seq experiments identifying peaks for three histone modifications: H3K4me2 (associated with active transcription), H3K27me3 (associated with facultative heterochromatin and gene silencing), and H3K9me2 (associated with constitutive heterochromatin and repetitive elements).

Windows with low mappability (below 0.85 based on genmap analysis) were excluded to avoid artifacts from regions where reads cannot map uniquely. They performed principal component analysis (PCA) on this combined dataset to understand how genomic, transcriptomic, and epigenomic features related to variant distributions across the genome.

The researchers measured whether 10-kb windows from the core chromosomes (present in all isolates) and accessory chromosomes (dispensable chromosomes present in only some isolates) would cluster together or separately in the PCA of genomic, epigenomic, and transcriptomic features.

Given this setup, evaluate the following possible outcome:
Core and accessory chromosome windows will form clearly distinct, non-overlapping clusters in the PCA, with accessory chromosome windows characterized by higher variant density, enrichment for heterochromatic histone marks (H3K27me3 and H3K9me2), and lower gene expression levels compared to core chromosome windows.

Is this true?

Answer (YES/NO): NO